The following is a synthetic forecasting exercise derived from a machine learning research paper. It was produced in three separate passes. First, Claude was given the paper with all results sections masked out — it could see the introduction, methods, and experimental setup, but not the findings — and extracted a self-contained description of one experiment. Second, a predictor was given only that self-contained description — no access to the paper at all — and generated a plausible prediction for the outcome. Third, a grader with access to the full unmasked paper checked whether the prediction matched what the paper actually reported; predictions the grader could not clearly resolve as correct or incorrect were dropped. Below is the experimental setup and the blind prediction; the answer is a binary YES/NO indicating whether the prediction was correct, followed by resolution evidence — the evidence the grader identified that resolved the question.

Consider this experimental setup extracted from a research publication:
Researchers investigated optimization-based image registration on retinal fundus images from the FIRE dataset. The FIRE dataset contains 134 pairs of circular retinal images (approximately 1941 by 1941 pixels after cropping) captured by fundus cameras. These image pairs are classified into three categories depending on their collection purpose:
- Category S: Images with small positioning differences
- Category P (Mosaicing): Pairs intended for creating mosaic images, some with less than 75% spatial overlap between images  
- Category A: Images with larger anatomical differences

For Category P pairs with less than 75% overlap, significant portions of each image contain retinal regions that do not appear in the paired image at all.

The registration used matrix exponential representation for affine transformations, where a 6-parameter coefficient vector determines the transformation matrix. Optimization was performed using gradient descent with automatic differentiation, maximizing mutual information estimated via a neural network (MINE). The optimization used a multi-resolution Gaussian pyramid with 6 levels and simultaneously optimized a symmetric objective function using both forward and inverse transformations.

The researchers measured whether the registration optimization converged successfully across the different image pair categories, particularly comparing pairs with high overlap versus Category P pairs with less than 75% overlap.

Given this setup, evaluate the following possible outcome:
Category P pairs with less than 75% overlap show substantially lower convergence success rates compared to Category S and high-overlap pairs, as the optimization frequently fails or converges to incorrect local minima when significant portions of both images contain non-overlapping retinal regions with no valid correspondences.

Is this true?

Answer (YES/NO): YES